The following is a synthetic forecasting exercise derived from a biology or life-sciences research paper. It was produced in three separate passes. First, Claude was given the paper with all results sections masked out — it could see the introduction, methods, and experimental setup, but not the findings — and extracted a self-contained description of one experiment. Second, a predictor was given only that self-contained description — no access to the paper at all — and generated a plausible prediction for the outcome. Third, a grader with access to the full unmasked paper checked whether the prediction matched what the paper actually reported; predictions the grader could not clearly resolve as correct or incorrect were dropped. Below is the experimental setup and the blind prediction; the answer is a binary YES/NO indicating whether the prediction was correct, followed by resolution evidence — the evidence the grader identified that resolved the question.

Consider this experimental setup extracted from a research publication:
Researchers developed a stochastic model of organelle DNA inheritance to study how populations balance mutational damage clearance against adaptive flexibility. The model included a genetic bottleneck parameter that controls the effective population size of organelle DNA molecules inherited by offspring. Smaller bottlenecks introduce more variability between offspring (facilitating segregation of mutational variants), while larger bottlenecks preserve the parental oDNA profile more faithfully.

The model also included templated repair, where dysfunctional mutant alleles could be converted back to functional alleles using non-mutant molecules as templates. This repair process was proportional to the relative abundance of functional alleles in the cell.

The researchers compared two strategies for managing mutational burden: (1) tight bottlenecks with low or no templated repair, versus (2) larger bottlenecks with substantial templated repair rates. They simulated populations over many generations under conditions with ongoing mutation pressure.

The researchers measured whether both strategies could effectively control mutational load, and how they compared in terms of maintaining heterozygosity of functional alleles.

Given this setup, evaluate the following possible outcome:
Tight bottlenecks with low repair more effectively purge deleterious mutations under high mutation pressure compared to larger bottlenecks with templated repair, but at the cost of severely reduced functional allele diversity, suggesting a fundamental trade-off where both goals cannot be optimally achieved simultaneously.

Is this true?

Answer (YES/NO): NO